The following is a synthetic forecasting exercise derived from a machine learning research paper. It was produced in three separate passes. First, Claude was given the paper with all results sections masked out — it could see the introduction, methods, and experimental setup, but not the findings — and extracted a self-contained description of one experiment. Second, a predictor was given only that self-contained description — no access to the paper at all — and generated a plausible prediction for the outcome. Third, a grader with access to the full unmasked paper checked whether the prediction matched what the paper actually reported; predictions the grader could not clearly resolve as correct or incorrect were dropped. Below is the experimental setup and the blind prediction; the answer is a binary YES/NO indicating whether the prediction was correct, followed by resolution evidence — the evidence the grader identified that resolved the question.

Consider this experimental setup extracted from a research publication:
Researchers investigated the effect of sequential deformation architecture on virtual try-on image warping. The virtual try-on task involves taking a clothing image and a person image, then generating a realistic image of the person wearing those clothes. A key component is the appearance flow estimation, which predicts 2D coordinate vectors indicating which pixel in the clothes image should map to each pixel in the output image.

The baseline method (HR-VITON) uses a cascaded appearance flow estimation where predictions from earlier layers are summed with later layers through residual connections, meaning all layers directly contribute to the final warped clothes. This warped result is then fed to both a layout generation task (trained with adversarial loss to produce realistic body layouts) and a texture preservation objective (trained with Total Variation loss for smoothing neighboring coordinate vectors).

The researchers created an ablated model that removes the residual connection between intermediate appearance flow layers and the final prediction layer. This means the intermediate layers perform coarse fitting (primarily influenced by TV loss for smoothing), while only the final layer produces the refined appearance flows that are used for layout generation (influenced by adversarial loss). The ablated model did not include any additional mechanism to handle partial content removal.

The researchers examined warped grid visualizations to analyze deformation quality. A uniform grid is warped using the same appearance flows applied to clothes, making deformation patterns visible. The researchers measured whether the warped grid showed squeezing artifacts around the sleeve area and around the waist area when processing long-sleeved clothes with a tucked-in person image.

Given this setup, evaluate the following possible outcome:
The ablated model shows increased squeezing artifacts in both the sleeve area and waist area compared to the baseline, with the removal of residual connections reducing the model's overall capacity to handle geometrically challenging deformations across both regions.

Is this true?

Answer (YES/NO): NO